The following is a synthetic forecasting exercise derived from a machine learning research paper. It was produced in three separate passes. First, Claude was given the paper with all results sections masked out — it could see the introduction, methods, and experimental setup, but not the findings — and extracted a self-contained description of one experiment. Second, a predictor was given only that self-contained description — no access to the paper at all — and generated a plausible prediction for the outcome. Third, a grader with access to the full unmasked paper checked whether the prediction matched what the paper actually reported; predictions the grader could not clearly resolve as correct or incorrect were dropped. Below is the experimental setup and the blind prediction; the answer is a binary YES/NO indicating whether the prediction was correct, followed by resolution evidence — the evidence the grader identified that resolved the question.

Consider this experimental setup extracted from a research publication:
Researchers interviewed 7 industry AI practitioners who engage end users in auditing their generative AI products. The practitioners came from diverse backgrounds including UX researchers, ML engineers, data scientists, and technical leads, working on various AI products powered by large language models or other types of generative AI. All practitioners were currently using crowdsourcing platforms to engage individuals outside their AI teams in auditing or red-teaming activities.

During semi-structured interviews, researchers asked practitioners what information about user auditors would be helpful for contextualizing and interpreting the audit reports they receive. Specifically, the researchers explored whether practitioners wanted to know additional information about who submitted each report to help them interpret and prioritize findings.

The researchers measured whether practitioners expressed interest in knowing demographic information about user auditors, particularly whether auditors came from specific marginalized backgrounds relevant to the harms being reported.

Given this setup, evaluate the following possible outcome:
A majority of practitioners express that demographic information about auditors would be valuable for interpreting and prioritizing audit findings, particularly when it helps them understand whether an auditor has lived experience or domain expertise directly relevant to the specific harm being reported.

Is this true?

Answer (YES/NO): YES